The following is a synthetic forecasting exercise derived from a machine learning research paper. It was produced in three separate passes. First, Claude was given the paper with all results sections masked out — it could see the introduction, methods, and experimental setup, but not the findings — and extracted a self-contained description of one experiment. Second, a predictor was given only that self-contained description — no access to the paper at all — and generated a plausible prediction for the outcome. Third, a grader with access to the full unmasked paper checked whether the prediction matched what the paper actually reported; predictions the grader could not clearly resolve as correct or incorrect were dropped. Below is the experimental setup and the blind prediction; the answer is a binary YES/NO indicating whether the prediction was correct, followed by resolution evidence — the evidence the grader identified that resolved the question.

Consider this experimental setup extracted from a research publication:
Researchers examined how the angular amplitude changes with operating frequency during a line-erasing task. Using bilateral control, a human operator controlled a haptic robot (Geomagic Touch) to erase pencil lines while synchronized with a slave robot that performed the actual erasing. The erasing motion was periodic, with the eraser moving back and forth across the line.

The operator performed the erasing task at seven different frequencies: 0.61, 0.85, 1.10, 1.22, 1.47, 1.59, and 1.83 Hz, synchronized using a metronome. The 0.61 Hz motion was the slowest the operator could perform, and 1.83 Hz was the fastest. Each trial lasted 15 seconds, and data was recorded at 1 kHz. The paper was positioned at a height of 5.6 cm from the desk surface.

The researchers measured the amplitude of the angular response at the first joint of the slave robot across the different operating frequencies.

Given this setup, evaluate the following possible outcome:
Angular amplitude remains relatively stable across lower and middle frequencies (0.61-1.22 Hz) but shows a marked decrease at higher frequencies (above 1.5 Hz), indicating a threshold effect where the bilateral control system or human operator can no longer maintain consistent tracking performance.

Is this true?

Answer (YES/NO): NO